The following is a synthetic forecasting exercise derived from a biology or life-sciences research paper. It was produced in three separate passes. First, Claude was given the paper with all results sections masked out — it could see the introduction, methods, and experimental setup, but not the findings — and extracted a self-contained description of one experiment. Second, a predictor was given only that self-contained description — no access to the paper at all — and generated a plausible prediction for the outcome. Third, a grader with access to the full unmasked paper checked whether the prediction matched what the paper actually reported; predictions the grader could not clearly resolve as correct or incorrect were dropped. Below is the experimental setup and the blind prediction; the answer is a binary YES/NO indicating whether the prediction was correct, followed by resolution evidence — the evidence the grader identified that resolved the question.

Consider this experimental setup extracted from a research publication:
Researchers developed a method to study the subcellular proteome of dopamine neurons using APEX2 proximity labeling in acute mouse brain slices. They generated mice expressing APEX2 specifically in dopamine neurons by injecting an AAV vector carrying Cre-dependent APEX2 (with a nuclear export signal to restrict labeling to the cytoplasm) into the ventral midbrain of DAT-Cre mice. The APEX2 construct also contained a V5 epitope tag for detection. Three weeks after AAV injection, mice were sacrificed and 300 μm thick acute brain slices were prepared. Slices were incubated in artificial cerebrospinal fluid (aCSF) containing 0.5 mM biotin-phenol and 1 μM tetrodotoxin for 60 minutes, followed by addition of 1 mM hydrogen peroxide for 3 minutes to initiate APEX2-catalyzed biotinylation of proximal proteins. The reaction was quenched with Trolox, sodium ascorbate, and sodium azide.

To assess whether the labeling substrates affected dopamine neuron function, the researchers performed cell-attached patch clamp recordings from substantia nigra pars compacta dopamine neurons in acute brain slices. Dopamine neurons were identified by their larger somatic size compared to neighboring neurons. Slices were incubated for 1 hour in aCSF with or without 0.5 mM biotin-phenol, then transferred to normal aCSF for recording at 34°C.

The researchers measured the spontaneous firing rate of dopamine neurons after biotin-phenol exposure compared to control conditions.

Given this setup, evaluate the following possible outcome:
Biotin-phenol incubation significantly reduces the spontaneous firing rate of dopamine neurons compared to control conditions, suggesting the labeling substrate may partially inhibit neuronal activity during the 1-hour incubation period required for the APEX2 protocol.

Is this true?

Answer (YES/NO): NO